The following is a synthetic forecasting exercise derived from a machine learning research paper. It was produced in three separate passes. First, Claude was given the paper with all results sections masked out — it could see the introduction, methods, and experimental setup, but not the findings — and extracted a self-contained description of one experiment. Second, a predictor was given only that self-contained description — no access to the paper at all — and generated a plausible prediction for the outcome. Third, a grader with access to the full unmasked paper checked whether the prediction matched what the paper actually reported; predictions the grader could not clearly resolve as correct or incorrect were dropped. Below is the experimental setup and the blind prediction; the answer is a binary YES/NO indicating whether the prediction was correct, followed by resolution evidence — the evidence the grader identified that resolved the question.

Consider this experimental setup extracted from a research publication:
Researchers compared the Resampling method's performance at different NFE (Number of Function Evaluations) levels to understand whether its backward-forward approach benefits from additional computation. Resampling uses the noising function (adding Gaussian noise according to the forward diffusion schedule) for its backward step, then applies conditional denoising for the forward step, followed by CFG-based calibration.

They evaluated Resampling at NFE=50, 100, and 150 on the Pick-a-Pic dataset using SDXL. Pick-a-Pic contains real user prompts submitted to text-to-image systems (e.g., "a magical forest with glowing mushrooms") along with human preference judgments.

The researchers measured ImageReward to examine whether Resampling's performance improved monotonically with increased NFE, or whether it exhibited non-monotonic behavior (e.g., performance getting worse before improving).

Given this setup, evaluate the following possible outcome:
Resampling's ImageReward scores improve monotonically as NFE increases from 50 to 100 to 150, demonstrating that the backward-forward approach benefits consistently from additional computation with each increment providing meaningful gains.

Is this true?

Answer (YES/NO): NO